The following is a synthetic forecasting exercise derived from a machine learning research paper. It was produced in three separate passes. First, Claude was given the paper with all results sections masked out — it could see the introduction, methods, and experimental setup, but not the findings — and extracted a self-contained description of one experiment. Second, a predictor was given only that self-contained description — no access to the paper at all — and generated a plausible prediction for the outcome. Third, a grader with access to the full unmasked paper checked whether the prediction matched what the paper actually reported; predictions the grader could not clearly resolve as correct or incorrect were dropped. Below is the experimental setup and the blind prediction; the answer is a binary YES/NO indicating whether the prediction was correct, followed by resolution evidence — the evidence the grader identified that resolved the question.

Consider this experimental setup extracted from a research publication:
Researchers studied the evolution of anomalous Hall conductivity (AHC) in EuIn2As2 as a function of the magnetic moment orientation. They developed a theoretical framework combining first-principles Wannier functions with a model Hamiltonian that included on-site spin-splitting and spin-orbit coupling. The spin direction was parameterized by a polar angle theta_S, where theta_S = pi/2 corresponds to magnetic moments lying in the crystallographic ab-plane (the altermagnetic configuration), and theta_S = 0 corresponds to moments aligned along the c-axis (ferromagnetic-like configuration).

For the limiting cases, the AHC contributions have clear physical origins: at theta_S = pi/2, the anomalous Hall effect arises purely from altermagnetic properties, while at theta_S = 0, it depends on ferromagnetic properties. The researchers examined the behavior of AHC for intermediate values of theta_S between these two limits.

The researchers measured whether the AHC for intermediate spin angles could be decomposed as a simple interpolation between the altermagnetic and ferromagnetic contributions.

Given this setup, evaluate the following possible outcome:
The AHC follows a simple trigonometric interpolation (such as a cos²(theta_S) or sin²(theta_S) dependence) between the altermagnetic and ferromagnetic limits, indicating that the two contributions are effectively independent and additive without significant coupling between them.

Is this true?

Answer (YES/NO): NO